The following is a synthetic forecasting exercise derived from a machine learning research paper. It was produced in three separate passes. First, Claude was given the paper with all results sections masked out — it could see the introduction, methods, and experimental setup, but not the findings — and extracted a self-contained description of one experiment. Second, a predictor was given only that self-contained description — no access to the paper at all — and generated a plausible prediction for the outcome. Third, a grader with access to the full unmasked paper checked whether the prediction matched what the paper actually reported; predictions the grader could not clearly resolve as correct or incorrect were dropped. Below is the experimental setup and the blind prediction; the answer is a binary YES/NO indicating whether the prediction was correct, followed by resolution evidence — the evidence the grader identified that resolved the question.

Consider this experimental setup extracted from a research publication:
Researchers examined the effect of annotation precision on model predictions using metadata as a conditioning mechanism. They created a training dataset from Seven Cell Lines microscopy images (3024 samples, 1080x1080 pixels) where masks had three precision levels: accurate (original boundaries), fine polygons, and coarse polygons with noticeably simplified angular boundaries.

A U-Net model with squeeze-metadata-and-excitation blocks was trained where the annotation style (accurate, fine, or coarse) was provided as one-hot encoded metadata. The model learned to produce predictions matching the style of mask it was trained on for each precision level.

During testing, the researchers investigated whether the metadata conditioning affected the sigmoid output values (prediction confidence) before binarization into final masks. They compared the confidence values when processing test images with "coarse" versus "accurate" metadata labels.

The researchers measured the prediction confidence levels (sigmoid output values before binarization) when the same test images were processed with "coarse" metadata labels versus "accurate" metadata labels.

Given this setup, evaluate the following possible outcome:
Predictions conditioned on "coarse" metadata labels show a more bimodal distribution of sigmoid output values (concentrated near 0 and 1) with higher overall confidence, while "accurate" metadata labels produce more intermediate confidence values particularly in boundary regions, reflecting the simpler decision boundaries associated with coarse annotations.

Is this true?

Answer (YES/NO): NO